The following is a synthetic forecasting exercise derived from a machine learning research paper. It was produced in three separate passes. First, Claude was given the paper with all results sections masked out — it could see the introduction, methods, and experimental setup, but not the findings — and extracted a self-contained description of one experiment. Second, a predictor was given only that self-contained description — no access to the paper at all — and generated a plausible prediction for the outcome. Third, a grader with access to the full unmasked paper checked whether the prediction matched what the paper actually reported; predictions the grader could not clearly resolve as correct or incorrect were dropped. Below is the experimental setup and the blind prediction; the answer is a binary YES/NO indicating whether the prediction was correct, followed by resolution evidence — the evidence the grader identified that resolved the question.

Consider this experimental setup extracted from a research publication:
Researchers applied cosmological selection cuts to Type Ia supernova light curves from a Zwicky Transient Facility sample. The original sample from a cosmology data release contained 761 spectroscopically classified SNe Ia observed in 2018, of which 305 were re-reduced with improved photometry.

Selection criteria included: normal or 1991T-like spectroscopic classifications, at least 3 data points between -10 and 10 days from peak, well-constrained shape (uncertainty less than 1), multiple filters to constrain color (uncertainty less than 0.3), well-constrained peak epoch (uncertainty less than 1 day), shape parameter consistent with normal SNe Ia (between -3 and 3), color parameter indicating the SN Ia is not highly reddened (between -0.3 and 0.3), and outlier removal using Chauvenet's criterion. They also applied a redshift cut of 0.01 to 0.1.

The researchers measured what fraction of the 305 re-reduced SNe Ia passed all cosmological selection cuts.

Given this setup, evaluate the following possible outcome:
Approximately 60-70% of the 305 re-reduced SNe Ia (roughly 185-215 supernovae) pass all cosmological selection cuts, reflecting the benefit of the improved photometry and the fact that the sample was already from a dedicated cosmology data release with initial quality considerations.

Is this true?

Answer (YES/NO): YES